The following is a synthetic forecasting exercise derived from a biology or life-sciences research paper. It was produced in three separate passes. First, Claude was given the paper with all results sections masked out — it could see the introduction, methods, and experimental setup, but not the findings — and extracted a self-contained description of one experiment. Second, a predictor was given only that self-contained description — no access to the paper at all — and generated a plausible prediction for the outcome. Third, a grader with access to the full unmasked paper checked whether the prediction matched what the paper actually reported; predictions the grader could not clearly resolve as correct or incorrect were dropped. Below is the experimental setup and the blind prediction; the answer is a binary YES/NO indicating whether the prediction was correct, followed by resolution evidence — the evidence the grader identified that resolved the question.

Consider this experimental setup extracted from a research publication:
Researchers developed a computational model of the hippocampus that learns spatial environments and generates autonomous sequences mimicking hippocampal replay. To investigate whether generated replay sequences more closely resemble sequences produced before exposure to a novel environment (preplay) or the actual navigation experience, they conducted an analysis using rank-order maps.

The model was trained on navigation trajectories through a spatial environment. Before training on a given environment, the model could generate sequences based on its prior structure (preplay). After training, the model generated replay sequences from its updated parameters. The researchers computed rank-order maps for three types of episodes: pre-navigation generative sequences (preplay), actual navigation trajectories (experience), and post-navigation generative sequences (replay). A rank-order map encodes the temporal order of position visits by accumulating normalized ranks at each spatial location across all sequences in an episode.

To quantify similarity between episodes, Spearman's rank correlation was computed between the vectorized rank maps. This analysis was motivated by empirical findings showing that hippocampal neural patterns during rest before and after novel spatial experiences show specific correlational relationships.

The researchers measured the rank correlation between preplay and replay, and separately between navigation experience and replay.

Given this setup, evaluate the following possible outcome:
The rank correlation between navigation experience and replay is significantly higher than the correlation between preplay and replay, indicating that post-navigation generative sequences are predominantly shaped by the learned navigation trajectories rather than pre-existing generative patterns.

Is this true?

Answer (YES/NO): NO